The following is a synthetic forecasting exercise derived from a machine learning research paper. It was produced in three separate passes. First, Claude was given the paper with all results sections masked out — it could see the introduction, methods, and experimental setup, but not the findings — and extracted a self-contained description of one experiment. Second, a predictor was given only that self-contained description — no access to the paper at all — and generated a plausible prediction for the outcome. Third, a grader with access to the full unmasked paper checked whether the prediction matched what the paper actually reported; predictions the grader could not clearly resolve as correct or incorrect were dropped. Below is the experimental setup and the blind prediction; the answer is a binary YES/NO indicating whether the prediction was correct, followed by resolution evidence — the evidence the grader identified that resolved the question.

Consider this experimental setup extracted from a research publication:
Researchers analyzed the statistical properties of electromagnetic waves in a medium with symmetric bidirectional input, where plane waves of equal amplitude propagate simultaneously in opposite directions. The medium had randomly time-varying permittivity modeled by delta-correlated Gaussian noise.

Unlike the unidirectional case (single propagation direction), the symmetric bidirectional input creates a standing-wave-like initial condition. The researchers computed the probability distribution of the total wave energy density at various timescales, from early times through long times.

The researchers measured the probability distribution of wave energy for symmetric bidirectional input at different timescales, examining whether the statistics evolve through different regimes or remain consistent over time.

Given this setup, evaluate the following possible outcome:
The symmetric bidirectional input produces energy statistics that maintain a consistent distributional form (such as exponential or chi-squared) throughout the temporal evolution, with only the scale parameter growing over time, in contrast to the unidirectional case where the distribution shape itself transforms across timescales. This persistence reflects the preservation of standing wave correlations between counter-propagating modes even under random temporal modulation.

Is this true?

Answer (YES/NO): NO